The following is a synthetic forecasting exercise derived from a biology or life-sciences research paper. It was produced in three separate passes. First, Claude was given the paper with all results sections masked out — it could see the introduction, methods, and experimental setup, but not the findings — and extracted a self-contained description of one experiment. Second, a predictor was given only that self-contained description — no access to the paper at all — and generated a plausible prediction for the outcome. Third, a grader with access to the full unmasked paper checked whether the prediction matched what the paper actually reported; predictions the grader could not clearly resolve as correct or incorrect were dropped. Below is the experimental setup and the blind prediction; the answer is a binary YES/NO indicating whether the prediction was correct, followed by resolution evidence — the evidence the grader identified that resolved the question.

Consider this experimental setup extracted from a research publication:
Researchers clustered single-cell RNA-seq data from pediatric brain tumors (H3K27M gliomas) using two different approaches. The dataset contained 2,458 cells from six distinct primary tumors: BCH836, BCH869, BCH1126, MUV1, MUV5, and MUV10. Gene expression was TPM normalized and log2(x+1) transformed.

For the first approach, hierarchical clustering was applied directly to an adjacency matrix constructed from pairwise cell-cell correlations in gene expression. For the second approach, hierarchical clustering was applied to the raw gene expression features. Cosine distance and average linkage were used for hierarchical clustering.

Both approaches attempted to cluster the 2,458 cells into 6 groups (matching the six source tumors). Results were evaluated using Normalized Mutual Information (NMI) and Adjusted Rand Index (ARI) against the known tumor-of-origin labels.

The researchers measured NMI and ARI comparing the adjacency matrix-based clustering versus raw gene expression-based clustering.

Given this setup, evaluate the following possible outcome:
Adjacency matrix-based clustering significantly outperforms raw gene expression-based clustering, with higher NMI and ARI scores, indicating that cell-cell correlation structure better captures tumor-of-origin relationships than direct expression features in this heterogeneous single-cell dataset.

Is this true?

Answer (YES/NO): YES